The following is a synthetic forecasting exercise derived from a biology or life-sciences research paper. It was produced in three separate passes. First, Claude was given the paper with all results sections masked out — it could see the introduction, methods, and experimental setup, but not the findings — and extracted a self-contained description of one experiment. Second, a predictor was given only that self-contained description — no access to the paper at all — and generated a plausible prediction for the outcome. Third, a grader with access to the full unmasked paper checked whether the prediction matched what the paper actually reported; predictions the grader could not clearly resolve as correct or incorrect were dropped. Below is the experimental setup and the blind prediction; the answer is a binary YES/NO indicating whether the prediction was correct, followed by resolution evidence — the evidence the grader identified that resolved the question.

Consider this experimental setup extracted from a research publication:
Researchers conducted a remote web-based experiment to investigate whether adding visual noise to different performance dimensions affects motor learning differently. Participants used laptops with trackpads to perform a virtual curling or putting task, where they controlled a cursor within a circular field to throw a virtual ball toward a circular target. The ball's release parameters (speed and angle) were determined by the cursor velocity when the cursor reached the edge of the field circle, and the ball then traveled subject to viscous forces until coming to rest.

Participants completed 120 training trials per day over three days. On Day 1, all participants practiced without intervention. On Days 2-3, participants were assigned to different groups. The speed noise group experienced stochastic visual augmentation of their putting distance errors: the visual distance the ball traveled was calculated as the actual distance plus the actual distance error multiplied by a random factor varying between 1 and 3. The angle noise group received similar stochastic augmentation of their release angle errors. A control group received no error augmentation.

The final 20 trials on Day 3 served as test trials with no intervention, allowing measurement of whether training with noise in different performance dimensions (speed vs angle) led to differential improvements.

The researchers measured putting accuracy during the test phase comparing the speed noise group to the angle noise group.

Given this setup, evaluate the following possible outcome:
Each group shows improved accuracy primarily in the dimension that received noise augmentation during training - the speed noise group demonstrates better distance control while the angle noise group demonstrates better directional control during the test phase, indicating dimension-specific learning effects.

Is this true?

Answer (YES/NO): NO